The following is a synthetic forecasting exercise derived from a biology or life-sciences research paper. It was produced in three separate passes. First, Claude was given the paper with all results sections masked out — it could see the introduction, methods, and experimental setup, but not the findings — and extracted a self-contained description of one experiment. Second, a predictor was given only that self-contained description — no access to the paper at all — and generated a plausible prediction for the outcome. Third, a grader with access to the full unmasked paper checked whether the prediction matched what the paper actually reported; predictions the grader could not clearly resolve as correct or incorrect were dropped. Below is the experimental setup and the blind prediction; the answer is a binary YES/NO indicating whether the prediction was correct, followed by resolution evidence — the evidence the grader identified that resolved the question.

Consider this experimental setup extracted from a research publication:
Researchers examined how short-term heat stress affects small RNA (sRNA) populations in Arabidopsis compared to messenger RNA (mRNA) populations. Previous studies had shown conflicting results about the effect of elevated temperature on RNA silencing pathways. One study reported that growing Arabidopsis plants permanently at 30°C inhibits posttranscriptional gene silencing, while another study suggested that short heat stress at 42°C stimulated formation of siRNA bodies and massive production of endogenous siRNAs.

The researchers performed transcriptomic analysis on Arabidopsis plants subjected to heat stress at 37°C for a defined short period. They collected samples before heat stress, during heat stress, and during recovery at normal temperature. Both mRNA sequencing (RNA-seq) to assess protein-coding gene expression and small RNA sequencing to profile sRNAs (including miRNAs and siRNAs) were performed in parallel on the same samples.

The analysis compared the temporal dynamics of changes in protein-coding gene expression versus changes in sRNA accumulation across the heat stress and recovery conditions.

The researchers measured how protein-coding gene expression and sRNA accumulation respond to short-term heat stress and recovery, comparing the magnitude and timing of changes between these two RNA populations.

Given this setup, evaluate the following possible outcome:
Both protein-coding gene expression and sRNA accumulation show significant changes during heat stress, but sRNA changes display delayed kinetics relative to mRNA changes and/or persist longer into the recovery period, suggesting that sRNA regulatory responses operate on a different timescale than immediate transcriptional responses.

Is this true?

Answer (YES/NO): NO